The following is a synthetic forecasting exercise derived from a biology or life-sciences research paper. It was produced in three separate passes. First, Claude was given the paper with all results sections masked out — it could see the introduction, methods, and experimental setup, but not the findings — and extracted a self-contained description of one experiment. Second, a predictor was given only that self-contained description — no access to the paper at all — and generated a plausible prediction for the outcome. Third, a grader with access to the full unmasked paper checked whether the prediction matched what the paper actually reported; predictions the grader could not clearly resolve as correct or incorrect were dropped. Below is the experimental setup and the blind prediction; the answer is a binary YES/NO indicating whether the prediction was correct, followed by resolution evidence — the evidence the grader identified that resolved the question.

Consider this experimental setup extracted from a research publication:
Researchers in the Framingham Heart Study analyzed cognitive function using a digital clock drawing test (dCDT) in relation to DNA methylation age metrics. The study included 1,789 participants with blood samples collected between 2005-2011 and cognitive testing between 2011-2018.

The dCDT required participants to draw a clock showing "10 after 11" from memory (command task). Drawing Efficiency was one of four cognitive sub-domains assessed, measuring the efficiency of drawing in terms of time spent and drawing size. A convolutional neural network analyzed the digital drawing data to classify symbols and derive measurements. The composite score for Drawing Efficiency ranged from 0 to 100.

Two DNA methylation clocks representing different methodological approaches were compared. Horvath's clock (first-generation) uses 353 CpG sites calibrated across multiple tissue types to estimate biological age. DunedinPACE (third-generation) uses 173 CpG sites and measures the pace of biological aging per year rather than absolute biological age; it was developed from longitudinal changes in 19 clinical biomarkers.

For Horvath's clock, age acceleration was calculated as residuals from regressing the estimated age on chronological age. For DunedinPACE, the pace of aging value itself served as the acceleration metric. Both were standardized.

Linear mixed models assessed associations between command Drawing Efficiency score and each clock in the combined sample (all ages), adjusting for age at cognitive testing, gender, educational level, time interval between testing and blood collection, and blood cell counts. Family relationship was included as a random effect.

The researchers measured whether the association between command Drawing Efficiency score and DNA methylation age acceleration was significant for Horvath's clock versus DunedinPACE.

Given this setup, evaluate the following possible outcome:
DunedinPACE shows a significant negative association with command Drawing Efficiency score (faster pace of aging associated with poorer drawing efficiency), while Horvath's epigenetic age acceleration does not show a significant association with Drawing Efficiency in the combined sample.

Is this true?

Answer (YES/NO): NO